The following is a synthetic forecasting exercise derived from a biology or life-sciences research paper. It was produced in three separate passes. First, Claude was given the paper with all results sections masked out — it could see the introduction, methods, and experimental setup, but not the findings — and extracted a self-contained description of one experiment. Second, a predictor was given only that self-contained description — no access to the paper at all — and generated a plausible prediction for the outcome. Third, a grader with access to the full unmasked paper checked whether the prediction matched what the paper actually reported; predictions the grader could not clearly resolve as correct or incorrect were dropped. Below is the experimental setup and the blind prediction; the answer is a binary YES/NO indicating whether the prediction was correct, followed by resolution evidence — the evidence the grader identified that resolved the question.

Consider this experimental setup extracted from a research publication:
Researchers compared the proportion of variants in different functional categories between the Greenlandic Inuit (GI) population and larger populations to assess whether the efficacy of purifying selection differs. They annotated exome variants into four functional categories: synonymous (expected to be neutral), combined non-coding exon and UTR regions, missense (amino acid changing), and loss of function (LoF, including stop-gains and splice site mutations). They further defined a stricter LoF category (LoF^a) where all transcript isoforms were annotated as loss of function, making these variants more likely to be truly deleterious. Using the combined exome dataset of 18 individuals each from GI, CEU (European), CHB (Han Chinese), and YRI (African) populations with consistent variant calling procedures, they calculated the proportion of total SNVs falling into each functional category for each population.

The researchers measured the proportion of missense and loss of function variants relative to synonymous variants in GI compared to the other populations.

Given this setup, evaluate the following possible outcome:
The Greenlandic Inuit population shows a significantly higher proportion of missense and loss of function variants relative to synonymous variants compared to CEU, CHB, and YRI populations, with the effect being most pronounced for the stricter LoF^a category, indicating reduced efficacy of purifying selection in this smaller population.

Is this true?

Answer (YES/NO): NO